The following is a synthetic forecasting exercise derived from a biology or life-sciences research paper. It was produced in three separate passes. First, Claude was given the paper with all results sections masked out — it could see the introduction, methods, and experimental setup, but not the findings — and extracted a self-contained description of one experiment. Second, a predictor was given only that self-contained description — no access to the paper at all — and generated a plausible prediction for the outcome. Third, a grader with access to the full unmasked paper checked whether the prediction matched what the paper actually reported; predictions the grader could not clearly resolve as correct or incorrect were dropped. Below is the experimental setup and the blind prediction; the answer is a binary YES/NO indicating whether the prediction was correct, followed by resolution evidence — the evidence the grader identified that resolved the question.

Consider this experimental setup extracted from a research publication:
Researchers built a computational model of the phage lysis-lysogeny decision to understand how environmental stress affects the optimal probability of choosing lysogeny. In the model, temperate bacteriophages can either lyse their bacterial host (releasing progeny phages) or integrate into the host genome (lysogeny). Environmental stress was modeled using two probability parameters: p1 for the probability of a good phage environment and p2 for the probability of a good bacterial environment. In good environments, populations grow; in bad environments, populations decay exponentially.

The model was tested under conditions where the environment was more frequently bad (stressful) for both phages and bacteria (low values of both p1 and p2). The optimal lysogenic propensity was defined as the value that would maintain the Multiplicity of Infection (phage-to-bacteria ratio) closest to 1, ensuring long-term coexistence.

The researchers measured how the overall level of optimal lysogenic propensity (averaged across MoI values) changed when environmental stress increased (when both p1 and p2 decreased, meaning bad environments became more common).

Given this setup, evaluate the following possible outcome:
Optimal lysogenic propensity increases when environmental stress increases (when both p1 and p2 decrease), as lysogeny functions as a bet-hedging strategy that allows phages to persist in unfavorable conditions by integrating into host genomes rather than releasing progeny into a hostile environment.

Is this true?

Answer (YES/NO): NO